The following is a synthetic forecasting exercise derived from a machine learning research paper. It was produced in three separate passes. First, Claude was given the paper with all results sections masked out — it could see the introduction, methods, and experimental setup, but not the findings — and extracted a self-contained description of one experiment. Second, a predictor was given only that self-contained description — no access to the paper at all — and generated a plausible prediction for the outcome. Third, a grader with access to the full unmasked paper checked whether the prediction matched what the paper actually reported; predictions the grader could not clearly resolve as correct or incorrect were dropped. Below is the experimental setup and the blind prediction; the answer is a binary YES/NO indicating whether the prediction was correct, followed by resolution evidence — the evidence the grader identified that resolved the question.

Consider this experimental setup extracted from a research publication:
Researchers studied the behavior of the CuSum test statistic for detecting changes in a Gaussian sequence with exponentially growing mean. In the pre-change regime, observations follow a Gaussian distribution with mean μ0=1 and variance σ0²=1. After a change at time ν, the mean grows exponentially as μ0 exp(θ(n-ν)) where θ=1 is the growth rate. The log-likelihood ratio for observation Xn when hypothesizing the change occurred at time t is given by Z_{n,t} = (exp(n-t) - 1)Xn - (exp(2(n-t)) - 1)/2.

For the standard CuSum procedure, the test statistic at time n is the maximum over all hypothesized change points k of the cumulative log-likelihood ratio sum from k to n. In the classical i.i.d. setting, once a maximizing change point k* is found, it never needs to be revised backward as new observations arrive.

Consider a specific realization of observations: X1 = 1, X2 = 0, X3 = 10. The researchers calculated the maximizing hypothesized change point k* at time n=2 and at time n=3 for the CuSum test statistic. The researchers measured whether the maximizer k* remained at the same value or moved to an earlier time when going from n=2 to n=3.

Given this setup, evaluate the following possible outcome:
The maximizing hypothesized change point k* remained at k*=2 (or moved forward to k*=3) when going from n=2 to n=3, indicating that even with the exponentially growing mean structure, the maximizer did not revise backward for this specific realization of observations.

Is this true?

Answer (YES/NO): NO